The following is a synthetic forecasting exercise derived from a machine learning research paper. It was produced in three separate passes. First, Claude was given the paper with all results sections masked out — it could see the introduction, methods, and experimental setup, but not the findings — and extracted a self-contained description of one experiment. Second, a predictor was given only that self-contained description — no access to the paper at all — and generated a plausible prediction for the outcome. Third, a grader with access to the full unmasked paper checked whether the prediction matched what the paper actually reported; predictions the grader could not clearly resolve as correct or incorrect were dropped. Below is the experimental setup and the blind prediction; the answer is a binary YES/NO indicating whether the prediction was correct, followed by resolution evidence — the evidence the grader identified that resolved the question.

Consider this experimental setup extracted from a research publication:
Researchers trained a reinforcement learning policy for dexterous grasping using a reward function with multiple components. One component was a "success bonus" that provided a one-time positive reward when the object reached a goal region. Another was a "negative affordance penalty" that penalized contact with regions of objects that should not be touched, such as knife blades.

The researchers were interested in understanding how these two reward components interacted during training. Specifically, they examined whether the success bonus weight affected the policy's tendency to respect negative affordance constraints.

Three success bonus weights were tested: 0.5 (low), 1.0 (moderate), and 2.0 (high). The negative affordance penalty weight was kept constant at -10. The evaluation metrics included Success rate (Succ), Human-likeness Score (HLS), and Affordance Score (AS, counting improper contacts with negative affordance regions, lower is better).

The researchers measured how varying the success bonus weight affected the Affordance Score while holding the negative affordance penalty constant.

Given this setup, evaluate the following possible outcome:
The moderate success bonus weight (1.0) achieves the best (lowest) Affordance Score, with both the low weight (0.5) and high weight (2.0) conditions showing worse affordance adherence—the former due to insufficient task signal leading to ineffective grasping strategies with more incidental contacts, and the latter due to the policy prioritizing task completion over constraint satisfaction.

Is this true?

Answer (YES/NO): YES